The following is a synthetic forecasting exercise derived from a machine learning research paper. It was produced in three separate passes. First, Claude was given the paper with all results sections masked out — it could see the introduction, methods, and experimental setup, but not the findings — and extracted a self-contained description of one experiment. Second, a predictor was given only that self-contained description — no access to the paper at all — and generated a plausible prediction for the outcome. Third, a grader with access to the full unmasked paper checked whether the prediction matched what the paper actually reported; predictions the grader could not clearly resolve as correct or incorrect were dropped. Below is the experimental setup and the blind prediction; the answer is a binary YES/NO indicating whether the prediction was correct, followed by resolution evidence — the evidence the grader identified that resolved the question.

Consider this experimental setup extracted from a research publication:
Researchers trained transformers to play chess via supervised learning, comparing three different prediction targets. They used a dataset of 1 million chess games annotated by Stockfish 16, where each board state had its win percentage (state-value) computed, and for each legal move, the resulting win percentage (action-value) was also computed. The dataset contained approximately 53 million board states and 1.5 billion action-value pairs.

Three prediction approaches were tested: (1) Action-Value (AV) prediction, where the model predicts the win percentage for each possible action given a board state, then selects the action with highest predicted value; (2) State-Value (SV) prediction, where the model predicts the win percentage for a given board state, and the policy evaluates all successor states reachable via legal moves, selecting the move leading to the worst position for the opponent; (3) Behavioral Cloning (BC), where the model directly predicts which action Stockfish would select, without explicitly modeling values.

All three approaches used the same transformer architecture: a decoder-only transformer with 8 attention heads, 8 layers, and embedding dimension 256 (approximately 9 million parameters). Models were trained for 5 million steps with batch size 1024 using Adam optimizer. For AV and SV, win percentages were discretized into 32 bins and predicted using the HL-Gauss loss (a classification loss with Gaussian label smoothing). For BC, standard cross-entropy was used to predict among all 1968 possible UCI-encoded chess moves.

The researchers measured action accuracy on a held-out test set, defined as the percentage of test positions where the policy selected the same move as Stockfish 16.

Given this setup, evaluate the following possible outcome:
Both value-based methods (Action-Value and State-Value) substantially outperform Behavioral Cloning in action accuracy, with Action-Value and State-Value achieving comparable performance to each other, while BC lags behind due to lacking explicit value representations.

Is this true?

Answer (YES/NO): NO